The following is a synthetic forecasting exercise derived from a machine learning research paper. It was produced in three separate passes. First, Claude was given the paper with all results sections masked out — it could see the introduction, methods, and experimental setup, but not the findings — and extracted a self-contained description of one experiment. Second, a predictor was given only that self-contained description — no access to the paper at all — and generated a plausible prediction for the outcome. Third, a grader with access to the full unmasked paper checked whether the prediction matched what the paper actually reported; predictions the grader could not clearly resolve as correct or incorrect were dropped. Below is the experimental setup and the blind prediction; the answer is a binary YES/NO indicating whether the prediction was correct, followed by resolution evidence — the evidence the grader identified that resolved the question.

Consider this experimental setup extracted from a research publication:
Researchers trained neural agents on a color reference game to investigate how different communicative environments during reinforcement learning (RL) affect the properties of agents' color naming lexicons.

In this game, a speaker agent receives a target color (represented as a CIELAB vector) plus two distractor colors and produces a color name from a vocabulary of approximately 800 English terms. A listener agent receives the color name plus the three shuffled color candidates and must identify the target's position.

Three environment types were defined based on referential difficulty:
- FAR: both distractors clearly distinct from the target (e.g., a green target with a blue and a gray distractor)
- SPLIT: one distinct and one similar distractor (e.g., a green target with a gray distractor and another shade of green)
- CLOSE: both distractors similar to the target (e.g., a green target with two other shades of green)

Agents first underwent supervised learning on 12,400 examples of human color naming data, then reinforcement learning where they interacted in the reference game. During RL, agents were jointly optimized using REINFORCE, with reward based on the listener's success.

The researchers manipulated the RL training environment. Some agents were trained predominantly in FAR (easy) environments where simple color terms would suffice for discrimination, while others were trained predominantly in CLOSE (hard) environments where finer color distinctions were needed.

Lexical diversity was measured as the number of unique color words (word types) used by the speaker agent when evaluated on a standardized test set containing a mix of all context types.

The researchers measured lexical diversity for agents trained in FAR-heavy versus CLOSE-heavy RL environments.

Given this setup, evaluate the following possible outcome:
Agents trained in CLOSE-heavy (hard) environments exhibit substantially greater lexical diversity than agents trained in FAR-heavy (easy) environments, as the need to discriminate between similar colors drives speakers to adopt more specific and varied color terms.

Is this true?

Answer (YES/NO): NO